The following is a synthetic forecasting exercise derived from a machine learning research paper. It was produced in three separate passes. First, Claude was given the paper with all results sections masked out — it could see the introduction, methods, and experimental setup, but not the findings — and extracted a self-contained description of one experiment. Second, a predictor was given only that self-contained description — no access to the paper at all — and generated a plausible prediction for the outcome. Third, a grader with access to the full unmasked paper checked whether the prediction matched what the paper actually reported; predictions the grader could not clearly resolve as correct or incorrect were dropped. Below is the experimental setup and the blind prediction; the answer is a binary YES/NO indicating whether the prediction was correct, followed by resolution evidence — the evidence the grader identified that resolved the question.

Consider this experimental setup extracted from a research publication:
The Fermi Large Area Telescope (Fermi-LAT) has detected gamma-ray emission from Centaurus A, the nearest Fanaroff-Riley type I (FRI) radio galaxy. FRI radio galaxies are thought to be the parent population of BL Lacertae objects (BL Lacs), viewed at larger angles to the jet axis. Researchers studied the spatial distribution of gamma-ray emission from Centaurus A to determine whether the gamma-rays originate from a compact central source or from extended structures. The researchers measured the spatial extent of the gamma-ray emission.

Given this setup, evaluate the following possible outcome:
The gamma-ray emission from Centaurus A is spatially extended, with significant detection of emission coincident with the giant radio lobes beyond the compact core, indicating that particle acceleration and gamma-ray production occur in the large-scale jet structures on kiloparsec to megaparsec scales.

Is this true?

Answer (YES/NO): YES